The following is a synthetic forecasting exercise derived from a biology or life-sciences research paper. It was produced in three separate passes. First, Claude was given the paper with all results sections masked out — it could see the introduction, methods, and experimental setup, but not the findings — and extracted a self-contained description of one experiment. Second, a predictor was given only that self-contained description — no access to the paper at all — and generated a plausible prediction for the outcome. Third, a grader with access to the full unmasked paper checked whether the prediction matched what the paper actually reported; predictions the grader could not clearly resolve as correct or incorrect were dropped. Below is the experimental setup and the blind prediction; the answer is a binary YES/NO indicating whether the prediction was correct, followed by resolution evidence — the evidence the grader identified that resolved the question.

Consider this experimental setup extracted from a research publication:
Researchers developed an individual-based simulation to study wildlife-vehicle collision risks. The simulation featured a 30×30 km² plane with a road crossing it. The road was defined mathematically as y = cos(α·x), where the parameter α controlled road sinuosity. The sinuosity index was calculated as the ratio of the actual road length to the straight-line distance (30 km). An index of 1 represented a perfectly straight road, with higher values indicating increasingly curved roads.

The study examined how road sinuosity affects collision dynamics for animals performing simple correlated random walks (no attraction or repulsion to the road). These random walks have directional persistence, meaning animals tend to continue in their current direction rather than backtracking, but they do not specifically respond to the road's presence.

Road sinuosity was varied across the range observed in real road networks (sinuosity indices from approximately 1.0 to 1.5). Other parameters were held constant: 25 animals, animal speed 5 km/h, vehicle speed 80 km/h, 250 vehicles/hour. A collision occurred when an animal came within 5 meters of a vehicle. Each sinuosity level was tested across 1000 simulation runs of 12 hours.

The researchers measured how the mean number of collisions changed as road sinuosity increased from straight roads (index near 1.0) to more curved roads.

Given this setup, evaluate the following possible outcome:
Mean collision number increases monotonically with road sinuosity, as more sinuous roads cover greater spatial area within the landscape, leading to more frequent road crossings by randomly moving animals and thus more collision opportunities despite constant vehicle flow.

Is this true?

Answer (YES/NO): YES